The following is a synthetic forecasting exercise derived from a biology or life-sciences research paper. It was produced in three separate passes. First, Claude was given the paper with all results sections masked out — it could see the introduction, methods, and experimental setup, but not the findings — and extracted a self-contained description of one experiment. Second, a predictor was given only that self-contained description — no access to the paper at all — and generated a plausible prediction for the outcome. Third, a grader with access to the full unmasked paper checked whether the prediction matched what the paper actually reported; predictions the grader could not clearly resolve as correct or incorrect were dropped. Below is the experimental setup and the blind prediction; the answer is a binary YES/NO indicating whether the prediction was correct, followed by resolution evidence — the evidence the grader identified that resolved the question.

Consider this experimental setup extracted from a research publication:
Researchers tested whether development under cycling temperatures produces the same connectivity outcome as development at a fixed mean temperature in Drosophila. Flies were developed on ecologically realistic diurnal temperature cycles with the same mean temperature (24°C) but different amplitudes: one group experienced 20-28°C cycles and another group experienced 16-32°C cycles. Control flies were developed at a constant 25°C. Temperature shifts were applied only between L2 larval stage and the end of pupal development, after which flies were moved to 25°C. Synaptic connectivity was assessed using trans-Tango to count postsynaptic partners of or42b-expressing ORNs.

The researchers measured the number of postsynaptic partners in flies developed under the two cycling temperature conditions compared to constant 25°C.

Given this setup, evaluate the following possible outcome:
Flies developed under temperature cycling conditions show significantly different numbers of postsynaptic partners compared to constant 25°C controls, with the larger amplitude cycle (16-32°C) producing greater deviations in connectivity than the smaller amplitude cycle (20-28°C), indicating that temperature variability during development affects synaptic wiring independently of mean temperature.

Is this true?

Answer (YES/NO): YES